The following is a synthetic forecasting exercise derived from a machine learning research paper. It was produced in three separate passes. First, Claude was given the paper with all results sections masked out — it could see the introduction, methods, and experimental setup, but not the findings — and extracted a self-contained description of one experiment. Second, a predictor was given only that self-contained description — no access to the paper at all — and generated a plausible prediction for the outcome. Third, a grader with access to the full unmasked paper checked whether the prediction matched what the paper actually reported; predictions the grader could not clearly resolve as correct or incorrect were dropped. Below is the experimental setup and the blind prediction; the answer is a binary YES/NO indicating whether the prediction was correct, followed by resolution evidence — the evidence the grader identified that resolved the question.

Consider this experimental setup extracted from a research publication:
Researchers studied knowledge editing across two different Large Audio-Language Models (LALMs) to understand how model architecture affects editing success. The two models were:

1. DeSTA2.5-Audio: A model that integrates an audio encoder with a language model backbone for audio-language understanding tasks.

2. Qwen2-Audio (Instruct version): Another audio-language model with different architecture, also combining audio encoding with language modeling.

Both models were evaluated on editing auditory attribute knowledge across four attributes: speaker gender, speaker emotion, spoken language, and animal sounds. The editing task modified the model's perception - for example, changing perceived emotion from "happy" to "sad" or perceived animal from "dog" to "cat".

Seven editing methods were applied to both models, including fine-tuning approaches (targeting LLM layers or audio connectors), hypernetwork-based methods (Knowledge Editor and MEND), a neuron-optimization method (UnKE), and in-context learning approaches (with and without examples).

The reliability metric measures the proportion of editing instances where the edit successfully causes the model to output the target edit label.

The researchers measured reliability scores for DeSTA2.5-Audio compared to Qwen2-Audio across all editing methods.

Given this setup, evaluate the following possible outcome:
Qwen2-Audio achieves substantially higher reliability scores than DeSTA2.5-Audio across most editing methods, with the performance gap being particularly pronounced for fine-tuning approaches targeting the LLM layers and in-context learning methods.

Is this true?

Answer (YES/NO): NO